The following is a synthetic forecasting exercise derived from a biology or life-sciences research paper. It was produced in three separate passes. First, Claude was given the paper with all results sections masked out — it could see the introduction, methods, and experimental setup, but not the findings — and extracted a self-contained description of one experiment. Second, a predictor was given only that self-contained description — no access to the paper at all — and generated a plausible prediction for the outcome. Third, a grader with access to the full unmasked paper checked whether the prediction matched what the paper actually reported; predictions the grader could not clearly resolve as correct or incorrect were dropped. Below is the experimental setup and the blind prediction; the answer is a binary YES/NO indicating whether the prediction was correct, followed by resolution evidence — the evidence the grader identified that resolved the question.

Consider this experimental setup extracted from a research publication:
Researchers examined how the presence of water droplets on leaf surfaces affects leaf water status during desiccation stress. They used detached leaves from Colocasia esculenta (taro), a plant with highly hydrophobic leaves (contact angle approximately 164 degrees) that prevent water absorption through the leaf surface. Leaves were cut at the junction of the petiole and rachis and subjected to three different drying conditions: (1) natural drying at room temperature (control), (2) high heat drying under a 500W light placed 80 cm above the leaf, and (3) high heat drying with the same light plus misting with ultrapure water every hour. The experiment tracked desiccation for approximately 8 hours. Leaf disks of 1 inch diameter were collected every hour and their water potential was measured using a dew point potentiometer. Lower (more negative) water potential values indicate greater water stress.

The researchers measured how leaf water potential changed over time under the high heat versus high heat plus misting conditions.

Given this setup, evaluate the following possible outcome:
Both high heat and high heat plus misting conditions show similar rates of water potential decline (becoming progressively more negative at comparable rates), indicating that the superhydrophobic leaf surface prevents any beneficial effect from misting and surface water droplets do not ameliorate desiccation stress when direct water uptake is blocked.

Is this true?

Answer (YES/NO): NO